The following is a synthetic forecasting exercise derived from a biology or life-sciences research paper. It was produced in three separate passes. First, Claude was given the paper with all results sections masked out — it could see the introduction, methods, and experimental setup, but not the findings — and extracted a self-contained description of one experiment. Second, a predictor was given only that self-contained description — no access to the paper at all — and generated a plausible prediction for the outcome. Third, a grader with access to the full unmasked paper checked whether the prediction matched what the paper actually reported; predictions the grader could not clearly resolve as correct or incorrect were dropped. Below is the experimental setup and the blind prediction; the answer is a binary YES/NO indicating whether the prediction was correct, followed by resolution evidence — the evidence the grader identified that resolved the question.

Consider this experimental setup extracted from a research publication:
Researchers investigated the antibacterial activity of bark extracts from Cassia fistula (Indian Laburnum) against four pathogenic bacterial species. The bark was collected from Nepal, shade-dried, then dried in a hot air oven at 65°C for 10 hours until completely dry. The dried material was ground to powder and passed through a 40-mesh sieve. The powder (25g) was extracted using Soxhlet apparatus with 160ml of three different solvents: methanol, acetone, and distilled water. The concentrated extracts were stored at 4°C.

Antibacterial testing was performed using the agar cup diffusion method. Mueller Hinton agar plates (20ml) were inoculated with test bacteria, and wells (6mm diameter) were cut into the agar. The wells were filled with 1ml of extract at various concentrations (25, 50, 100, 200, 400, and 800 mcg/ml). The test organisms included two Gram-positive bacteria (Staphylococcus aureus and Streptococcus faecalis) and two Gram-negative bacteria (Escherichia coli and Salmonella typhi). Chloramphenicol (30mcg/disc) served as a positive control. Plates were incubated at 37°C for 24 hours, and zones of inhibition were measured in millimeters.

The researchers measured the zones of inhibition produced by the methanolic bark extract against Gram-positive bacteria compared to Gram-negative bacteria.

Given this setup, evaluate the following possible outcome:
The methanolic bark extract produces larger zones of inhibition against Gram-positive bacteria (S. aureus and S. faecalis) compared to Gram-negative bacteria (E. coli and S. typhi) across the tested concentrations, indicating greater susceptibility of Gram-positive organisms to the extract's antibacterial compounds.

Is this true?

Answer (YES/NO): YES